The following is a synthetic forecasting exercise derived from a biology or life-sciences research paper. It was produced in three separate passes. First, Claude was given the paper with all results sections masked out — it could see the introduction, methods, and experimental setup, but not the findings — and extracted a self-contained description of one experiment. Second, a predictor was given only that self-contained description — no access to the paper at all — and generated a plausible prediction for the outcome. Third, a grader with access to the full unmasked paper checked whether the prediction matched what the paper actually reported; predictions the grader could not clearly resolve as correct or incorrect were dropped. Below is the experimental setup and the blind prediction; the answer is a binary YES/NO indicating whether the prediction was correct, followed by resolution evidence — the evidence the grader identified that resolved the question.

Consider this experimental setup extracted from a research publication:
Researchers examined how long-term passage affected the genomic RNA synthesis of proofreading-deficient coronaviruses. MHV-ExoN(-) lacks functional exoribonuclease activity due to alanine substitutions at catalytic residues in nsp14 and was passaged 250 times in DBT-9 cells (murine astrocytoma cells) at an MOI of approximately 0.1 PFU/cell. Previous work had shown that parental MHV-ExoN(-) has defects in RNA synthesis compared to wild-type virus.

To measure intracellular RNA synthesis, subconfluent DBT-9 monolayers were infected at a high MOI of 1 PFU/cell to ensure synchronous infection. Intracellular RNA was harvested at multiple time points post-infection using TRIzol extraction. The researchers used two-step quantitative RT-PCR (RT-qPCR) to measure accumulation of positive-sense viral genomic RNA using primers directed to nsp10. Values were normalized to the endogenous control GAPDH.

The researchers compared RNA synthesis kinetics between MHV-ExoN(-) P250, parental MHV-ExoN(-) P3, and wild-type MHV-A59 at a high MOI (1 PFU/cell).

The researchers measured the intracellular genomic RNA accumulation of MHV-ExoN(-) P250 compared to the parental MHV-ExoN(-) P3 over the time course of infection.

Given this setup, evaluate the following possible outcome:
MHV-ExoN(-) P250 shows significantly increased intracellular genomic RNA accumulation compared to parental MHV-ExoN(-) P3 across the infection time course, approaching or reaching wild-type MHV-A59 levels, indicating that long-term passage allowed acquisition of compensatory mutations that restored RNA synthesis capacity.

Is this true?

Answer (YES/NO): NO